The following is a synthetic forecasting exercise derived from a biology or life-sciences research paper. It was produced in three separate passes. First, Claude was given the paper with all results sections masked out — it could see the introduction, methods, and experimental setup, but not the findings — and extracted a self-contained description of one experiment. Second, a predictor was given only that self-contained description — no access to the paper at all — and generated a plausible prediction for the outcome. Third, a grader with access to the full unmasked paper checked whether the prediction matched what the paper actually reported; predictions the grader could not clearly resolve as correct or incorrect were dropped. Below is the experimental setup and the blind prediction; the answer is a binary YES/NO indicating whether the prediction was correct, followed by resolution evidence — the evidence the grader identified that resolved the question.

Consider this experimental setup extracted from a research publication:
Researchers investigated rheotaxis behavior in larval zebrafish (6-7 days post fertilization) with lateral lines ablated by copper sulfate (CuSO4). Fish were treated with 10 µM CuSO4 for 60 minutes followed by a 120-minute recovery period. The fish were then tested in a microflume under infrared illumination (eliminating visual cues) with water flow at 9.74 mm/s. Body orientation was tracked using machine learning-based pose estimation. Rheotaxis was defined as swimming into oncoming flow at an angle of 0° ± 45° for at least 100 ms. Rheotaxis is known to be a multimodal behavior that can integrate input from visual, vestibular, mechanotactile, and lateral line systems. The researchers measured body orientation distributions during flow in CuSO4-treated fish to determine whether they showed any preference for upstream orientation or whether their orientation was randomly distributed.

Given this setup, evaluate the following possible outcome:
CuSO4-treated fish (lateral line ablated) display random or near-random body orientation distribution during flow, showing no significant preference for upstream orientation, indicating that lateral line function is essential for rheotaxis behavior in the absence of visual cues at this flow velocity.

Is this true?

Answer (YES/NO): NO